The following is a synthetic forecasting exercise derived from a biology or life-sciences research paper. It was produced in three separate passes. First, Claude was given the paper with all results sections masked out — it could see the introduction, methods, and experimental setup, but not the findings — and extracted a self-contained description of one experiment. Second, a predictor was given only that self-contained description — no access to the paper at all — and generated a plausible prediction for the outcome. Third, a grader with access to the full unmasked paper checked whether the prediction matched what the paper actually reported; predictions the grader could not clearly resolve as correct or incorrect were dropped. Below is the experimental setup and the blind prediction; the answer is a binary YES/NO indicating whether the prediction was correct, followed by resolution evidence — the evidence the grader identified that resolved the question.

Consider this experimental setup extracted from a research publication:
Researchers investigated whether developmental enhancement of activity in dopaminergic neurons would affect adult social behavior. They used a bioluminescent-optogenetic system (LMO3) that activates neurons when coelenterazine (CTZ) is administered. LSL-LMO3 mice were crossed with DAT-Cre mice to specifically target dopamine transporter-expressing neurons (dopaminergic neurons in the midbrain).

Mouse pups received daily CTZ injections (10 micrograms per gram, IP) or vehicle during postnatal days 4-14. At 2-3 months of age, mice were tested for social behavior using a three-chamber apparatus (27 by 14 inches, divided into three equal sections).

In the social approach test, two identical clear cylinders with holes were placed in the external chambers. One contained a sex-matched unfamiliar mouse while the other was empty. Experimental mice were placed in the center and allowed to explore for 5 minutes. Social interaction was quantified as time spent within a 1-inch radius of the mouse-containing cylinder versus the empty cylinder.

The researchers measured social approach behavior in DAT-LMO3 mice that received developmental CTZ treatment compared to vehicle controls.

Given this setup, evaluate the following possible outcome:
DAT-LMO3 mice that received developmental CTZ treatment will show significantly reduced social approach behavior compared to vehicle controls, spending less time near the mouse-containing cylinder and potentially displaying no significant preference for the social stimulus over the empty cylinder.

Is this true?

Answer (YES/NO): NO